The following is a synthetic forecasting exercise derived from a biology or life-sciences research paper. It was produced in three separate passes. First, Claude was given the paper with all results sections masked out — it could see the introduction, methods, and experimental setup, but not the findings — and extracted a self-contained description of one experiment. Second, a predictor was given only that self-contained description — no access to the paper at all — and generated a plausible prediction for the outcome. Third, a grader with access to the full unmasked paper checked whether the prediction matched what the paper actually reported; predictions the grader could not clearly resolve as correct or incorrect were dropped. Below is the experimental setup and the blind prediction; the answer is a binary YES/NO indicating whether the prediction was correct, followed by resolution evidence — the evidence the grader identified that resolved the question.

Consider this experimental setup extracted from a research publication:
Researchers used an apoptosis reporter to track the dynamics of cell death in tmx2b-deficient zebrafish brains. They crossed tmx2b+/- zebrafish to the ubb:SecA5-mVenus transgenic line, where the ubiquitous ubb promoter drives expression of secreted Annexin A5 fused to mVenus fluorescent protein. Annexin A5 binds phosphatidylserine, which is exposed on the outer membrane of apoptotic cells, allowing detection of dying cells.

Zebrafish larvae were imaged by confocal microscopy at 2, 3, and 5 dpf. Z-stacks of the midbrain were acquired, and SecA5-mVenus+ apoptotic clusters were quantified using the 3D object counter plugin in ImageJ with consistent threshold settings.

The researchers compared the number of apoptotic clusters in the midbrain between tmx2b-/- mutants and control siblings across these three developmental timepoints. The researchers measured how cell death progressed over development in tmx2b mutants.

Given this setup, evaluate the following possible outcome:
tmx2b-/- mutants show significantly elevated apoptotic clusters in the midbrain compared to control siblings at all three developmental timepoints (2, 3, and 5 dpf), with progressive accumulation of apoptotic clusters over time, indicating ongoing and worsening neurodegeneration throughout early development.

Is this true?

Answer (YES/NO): NO